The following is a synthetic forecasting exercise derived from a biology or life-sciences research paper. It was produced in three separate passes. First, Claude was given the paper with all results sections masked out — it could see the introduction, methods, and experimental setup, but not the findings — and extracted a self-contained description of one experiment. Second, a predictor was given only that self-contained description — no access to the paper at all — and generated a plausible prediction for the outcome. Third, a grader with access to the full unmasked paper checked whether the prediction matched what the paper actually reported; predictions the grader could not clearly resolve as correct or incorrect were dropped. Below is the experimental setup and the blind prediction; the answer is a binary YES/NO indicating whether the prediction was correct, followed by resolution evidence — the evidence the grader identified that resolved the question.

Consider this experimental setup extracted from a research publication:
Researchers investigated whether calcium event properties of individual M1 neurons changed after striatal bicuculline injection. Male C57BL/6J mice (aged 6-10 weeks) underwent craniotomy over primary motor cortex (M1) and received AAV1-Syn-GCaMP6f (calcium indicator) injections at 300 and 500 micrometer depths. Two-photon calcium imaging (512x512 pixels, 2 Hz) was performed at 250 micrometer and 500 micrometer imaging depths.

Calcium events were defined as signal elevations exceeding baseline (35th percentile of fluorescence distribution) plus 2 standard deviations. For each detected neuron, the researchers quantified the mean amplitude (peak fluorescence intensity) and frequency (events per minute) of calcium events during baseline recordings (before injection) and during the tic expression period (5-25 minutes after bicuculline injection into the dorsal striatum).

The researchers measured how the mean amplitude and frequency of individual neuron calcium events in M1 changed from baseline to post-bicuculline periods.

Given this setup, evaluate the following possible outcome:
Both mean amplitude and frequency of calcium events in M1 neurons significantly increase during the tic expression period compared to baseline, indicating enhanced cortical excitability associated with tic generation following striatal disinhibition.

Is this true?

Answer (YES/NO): NO